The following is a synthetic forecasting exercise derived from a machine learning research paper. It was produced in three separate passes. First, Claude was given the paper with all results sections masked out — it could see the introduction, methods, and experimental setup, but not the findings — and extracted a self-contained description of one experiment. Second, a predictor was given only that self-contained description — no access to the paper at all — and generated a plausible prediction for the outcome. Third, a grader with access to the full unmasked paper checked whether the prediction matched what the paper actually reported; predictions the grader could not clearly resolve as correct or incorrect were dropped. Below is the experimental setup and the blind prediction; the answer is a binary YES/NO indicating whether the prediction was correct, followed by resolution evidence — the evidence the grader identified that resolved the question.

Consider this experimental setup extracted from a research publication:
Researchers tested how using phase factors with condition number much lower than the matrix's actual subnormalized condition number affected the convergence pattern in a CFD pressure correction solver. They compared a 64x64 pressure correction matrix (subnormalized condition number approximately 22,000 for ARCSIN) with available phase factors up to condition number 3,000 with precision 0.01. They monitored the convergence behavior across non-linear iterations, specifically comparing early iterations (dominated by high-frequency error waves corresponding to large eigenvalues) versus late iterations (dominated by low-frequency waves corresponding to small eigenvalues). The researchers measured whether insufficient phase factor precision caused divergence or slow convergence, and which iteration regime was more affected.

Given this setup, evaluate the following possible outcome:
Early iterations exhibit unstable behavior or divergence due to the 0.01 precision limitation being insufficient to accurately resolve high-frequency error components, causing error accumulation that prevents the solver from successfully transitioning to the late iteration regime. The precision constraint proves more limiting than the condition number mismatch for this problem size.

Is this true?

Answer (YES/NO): NO